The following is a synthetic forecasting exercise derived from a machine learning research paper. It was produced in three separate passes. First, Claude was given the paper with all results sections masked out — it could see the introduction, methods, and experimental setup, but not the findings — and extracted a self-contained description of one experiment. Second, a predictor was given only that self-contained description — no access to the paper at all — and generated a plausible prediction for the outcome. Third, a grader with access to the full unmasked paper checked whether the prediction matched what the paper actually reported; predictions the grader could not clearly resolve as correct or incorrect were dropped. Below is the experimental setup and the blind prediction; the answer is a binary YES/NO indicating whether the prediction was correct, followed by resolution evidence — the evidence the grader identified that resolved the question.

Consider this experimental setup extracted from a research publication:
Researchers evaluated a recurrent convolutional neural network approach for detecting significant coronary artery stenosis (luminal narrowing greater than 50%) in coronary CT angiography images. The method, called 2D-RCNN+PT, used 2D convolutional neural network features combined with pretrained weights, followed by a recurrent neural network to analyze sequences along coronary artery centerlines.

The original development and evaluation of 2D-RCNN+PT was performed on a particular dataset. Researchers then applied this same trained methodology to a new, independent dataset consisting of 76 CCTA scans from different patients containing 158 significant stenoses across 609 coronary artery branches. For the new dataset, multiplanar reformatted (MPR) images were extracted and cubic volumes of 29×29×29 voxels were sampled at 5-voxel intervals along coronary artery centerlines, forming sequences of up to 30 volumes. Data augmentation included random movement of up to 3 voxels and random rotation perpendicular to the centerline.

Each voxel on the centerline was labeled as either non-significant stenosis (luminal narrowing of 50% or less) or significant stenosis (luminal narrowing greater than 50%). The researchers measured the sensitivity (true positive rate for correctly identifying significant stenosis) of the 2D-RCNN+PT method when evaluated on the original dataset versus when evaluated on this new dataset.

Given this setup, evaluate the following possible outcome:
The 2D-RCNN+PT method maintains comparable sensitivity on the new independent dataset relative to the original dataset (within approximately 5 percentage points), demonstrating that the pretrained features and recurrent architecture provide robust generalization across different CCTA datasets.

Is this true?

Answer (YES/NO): NO